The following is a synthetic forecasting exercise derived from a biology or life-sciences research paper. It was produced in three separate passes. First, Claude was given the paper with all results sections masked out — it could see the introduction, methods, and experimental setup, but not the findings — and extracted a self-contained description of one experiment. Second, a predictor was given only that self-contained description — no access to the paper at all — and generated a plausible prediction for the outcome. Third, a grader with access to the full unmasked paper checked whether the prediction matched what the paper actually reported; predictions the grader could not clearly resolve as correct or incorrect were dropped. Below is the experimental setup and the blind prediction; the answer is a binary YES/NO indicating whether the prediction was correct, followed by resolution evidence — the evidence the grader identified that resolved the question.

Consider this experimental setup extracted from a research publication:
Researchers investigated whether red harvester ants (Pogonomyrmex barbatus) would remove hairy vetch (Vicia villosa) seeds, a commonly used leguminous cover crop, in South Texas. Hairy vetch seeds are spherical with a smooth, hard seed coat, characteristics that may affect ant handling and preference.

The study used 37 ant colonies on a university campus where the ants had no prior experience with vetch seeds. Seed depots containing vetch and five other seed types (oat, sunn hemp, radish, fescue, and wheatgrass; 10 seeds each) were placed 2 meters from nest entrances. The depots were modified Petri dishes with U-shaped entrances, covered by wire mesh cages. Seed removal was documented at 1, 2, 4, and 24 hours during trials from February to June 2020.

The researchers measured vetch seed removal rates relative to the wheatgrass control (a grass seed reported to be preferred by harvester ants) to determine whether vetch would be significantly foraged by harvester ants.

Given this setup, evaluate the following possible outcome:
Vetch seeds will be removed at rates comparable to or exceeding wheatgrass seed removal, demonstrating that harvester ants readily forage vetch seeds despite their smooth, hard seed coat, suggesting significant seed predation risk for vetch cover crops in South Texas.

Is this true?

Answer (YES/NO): NO